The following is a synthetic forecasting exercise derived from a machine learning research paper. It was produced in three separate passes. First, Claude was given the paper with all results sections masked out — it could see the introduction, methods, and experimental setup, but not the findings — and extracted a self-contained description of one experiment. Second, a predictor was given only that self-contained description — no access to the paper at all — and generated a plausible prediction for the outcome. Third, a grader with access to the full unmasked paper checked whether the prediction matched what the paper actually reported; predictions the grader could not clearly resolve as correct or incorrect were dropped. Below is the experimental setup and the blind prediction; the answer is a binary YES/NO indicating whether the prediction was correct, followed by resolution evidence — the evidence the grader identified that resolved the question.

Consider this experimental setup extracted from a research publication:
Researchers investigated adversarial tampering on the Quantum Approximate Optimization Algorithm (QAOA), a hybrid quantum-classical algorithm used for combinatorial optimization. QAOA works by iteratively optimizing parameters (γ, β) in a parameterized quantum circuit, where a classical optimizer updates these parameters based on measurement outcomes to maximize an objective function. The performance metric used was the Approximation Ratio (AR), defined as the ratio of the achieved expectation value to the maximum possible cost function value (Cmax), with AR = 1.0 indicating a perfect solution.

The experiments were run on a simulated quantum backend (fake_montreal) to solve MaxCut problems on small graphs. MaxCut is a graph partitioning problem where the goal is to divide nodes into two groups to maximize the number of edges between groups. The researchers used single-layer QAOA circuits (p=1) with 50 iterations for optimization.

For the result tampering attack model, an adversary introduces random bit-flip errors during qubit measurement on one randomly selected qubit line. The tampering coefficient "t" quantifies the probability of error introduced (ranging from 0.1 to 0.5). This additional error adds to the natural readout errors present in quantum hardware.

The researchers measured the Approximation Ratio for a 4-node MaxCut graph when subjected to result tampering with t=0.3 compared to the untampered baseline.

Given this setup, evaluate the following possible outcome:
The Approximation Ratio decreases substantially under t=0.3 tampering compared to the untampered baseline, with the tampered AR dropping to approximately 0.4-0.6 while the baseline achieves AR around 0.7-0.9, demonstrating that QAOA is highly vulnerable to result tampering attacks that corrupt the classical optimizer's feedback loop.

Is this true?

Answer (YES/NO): NO